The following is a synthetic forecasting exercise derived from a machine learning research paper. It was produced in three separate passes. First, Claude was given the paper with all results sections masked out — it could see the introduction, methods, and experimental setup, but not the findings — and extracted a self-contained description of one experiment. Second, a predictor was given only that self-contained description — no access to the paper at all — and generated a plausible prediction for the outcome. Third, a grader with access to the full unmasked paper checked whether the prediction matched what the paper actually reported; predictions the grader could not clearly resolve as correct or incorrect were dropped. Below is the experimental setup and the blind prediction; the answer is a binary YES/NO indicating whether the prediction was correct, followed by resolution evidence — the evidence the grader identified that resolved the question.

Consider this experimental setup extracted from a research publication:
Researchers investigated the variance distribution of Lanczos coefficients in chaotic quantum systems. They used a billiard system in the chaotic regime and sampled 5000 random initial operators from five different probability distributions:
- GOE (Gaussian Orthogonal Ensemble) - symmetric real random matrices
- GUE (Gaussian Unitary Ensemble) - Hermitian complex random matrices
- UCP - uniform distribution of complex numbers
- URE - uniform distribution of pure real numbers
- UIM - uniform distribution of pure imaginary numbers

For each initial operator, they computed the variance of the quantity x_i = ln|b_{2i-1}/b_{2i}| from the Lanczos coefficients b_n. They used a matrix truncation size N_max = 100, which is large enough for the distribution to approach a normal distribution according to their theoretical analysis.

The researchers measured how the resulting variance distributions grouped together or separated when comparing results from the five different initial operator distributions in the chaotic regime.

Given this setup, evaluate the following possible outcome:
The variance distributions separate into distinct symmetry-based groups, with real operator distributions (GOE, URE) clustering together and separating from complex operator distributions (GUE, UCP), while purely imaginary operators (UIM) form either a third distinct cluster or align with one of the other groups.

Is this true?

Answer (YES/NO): YES